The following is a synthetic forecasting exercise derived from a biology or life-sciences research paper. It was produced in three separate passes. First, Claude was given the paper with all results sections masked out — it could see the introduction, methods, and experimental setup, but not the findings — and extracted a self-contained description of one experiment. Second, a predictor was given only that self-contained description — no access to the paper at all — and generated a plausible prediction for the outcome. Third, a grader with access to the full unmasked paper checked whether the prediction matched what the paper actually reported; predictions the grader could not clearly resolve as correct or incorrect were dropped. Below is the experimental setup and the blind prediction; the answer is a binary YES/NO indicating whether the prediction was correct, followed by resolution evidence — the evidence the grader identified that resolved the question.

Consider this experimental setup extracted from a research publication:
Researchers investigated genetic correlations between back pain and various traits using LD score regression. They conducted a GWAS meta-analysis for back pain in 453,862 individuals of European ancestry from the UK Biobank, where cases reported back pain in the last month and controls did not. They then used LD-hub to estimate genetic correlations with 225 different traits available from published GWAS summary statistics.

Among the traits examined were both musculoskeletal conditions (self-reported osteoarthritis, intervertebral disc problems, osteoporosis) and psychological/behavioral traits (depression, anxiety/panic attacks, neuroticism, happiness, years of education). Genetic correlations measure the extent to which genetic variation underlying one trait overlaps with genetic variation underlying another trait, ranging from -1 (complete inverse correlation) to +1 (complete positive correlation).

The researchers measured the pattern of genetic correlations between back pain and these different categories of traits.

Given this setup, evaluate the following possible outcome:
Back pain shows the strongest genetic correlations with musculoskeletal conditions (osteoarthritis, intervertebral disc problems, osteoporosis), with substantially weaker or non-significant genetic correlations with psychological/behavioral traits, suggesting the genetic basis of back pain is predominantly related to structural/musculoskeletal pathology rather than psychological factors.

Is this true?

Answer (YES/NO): NO